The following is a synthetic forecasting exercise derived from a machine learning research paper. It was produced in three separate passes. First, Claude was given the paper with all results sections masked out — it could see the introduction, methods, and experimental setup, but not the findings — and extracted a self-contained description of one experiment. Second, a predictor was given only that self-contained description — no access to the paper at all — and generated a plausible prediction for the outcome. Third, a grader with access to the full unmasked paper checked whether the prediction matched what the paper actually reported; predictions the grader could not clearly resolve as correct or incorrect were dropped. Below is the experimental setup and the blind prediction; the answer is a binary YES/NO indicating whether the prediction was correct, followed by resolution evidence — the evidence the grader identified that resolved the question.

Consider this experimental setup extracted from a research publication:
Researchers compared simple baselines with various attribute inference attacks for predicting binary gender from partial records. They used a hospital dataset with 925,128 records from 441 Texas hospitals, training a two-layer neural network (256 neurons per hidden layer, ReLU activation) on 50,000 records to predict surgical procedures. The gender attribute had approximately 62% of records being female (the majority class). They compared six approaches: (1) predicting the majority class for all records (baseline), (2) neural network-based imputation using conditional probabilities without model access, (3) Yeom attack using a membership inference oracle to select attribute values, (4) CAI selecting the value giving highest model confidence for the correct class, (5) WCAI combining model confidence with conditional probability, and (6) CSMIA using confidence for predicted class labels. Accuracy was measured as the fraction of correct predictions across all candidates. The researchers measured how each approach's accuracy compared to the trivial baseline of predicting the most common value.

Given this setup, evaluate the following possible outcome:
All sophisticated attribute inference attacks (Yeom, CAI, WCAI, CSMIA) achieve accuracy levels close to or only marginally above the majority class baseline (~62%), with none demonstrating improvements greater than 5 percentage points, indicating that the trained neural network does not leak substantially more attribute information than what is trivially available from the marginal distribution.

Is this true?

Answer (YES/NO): NO